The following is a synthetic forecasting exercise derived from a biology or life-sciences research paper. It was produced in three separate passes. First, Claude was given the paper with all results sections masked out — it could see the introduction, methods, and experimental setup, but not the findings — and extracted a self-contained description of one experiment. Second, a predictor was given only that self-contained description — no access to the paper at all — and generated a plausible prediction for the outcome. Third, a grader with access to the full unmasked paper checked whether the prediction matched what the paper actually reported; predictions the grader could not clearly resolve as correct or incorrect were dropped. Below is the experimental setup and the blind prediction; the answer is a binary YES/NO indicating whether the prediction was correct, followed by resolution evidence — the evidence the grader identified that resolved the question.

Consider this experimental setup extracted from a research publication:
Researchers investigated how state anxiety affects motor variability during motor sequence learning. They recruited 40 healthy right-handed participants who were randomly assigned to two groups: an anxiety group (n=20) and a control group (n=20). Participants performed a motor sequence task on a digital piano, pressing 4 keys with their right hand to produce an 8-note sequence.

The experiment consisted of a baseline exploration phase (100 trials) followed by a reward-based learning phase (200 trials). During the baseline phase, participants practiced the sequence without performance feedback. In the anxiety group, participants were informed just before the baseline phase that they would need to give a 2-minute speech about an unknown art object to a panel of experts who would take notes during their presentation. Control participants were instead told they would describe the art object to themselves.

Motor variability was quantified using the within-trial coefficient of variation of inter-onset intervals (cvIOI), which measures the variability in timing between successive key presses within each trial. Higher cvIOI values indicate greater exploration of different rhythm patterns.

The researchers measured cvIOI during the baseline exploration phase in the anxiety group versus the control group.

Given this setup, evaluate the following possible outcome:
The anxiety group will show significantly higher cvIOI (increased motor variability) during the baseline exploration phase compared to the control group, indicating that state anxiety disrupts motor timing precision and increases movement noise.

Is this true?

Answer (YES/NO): NO